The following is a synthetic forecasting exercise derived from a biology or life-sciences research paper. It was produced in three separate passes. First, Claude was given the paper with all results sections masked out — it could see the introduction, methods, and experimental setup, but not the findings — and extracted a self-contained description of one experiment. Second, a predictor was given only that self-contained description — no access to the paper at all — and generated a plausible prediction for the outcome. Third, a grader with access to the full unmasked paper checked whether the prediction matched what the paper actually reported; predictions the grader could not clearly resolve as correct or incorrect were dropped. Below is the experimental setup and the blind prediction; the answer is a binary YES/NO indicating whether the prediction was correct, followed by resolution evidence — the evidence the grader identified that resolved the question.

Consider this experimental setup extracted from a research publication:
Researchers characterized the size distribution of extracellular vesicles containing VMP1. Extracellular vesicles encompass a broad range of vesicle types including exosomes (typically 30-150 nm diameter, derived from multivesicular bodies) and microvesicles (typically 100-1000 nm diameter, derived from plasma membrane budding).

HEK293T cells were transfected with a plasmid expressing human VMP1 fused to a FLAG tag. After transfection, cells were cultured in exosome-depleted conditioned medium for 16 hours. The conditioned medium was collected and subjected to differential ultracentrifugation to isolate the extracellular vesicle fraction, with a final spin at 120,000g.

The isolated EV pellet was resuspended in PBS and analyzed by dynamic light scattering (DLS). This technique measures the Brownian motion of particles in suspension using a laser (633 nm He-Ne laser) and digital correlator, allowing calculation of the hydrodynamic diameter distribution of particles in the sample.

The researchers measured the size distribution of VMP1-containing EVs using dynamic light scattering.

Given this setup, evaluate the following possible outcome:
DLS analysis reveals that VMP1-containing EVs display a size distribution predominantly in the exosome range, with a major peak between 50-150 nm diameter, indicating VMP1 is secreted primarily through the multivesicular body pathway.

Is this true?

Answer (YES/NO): NO